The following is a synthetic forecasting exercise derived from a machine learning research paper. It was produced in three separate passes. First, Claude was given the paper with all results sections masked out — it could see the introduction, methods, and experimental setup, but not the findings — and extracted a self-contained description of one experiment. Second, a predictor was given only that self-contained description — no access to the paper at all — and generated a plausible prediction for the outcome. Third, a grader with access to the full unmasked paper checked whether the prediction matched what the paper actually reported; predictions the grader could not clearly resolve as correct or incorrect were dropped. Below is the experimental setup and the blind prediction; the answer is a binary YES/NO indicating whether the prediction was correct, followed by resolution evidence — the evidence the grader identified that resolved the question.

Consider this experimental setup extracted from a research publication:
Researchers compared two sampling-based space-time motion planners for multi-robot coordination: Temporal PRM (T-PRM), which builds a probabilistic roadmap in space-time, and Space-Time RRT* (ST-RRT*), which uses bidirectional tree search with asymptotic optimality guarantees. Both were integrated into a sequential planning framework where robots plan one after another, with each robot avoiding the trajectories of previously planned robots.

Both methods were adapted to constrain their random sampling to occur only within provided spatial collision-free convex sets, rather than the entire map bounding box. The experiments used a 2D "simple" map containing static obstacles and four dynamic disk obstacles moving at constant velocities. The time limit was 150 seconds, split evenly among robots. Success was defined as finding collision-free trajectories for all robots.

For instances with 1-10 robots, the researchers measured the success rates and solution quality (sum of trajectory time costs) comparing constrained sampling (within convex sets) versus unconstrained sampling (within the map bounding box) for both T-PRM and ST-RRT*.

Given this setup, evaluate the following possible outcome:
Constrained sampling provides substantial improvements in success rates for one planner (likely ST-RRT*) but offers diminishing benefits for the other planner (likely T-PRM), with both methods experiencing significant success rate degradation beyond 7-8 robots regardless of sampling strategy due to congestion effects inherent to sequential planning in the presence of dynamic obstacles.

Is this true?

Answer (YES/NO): NO